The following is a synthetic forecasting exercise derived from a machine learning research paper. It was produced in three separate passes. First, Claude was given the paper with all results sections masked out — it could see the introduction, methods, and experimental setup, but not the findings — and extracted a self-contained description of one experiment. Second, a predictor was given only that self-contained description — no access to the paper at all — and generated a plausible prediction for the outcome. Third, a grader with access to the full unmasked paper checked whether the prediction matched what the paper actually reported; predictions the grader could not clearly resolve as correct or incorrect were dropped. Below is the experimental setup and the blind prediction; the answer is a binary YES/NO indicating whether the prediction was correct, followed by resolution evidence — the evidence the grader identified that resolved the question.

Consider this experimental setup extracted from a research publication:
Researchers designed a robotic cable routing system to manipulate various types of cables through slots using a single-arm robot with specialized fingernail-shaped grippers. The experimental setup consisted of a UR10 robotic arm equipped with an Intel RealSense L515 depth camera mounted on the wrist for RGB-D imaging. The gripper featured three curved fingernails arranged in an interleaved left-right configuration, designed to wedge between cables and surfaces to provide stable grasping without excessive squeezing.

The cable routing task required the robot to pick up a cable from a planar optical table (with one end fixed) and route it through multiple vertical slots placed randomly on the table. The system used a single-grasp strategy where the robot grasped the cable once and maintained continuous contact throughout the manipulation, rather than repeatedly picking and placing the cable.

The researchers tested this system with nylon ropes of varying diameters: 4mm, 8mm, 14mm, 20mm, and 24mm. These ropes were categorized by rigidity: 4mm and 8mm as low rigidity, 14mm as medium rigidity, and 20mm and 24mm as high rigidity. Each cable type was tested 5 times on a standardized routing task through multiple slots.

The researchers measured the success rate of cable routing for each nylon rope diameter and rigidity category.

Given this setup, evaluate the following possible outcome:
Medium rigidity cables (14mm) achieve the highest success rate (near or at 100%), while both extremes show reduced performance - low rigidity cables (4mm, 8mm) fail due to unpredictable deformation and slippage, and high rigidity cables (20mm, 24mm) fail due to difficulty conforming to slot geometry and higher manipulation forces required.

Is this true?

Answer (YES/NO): NO